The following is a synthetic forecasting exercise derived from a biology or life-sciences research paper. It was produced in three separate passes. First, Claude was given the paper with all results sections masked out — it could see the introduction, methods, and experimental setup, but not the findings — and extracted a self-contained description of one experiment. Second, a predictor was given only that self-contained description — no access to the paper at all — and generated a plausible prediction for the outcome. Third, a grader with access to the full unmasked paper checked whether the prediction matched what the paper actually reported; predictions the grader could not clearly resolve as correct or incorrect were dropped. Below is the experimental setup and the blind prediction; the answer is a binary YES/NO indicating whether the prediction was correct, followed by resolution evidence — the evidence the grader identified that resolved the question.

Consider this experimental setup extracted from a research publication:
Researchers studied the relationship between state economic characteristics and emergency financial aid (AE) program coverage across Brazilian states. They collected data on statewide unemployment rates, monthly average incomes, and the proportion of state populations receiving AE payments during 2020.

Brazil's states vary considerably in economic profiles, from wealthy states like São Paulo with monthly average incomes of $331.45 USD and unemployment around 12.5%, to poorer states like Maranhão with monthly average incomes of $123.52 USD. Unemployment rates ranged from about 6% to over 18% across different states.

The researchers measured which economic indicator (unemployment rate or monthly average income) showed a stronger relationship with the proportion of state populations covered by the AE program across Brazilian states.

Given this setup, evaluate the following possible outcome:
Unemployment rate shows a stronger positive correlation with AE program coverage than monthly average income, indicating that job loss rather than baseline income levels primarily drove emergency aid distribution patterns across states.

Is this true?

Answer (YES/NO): NO